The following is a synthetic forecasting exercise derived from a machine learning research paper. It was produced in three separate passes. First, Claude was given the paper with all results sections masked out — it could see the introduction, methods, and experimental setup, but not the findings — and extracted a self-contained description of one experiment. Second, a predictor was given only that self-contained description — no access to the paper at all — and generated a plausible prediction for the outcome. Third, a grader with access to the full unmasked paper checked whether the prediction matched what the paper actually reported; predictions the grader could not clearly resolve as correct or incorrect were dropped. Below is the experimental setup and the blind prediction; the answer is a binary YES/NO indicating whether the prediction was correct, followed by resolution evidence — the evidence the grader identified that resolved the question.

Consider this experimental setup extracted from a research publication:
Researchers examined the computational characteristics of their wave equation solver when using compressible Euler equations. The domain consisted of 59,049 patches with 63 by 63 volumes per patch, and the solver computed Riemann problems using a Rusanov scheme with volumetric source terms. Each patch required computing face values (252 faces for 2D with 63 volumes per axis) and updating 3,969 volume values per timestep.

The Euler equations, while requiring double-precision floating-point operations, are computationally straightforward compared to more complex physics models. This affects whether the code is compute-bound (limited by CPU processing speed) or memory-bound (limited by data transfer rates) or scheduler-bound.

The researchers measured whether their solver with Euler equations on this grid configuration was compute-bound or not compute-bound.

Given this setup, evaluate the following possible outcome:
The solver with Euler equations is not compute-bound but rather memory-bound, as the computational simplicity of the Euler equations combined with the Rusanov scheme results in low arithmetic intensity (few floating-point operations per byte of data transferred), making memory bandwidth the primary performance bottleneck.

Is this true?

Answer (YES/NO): NO